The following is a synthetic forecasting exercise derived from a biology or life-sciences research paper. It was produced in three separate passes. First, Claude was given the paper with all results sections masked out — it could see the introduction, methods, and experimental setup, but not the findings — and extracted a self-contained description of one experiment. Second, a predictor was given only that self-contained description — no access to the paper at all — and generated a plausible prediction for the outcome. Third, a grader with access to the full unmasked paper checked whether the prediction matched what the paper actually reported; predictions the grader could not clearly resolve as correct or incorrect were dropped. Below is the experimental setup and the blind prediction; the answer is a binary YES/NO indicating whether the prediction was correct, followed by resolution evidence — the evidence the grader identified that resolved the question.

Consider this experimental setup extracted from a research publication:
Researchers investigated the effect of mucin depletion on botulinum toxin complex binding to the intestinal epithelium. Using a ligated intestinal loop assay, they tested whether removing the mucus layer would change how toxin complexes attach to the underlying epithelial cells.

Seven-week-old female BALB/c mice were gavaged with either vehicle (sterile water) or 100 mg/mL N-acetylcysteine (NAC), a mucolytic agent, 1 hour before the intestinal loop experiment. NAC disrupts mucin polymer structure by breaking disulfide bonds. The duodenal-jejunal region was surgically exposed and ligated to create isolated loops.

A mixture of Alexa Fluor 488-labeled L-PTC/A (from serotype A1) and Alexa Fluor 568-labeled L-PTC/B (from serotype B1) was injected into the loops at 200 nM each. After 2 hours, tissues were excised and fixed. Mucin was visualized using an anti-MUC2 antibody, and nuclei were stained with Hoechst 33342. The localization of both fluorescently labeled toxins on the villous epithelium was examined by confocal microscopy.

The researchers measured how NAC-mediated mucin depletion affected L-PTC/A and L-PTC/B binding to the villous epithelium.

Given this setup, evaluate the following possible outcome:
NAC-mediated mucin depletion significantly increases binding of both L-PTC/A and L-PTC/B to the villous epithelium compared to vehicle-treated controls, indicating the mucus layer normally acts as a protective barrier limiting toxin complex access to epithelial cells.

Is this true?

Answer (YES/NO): NO